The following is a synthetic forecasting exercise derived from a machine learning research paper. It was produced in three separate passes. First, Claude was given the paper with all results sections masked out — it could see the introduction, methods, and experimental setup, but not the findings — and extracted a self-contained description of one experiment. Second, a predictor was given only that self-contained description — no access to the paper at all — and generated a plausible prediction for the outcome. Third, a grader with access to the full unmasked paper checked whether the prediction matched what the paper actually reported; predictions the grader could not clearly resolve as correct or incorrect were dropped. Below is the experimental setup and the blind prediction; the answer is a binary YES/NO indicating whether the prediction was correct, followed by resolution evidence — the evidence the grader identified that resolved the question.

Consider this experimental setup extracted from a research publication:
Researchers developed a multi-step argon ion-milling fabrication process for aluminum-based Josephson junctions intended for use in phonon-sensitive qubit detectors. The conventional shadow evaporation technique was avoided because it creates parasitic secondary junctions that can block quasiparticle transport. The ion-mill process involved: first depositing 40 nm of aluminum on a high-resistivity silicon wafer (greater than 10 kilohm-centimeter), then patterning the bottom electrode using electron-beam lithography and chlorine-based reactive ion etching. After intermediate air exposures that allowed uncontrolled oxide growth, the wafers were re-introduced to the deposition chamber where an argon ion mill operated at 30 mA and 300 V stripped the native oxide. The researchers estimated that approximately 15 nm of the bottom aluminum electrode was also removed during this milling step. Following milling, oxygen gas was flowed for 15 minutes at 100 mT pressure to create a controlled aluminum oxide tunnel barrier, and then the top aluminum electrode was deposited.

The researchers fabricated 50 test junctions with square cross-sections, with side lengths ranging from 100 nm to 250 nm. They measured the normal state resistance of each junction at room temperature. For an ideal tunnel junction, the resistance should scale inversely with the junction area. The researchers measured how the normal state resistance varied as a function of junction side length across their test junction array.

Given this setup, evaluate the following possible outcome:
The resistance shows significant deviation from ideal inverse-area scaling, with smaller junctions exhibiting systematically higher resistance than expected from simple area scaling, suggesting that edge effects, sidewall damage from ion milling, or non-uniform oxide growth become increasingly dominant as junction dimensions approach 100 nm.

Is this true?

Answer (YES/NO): NO